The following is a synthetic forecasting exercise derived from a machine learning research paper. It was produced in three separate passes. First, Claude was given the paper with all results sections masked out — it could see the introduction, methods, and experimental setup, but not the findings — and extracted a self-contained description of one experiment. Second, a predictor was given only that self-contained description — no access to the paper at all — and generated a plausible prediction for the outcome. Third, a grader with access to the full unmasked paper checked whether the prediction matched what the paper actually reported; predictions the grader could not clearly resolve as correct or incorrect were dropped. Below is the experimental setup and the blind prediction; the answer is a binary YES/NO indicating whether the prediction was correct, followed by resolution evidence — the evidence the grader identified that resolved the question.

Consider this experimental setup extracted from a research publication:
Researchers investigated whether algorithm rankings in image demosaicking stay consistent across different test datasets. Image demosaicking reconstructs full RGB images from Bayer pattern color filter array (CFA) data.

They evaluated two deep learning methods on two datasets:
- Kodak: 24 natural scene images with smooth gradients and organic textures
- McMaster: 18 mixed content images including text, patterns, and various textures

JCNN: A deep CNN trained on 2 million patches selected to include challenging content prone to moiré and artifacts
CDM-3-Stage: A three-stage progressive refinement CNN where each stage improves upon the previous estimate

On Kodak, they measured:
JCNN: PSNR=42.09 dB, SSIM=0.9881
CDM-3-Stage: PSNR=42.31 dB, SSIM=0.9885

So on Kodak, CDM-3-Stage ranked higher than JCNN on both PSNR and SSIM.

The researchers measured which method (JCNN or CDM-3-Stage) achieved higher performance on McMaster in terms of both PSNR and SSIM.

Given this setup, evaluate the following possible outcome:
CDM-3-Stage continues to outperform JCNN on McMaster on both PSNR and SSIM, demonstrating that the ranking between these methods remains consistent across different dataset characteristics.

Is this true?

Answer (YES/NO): YES